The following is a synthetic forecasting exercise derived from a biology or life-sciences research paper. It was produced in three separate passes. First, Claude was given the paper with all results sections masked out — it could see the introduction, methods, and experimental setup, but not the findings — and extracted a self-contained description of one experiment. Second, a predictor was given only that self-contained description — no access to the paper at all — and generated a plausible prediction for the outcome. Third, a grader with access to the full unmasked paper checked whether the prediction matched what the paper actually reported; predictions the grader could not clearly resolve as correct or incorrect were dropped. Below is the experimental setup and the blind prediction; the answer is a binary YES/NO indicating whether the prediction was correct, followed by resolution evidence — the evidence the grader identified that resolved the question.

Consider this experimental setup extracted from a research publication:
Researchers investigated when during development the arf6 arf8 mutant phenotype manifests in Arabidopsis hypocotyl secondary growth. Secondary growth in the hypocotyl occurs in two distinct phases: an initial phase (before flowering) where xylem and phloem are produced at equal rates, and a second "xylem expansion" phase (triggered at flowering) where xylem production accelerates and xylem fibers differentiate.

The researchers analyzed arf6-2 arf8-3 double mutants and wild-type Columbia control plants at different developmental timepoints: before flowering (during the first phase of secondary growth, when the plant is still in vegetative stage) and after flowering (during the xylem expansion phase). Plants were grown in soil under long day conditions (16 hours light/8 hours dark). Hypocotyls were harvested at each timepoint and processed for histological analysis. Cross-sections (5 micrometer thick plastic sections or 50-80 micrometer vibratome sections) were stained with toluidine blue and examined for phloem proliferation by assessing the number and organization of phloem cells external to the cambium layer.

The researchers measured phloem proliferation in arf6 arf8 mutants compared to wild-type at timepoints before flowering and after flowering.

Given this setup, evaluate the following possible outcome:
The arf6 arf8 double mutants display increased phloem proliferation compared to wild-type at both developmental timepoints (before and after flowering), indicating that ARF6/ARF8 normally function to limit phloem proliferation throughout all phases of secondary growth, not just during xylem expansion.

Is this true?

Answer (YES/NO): NO